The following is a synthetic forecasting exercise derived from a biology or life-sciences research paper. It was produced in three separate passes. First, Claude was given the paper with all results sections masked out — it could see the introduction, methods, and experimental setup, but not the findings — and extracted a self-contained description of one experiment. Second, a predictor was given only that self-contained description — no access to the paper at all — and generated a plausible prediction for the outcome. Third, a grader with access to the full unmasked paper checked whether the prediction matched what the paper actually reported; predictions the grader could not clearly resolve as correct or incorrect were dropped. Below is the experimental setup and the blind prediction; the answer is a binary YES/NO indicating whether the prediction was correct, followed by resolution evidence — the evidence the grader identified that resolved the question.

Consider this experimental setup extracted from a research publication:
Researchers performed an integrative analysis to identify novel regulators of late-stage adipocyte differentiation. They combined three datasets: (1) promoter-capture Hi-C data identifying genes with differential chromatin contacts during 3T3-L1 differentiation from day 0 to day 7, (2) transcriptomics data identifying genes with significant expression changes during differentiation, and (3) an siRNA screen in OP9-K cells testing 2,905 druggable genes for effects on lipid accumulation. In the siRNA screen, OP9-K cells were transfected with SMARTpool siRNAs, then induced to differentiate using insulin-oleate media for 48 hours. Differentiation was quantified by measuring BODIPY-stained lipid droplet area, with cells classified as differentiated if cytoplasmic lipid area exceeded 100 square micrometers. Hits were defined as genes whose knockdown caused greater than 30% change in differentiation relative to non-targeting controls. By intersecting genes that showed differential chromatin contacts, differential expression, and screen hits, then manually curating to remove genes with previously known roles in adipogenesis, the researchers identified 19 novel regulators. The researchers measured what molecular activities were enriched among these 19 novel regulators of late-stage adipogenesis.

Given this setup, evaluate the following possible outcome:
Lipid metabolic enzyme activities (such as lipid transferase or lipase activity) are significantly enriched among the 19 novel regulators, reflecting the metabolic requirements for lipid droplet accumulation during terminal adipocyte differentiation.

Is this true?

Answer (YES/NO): NO